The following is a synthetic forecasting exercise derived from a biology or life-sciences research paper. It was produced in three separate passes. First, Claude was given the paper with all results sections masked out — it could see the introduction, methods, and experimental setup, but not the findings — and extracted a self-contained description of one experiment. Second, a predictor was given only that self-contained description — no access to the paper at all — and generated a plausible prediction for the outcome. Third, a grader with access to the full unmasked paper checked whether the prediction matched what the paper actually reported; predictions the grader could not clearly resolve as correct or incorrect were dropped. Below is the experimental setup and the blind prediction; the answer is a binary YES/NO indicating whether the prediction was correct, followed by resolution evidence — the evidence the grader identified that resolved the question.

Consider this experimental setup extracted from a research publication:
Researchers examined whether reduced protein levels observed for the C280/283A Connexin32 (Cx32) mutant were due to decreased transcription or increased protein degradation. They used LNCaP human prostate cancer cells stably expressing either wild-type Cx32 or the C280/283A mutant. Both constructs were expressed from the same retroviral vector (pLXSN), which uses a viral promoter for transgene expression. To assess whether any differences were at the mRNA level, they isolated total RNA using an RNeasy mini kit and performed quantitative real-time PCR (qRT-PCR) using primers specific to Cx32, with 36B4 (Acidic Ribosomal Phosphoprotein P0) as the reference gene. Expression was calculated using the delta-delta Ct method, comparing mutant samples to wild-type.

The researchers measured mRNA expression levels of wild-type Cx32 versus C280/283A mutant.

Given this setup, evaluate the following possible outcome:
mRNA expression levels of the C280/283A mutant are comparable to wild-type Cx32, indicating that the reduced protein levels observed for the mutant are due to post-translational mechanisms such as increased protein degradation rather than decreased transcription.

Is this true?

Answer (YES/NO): YES